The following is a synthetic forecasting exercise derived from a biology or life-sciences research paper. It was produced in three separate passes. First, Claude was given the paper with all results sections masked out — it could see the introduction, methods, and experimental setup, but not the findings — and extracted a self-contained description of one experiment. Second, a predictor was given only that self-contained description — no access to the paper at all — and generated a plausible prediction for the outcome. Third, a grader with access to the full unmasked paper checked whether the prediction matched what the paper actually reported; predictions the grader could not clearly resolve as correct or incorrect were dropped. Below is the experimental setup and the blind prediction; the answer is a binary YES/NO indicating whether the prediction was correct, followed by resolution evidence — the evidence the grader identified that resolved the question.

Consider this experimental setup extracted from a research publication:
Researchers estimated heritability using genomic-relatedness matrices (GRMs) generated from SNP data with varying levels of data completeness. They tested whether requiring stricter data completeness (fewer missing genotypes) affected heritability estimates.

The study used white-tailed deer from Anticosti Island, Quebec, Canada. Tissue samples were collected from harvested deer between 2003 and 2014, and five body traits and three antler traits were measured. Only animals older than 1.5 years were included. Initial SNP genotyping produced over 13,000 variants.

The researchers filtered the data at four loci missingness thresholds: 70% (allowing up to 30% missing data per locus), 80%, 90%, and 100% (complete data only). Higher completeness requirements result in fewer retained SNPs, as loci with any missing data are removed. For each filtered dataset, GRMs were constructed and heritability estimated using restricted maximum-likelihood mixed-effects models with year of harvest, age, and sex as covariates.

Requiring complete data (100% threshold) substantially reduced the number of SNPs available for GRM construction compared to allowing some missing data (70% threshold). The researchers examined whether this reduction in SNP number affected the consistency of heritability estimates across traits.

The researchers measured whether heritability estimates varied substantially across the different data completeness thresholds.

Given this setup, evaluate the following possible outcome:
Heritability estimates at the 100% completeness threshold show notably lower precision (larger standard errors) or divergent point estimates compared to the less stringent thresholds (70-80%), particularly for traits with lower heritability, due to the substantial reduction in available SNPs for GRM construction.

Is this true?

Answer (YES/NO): NO